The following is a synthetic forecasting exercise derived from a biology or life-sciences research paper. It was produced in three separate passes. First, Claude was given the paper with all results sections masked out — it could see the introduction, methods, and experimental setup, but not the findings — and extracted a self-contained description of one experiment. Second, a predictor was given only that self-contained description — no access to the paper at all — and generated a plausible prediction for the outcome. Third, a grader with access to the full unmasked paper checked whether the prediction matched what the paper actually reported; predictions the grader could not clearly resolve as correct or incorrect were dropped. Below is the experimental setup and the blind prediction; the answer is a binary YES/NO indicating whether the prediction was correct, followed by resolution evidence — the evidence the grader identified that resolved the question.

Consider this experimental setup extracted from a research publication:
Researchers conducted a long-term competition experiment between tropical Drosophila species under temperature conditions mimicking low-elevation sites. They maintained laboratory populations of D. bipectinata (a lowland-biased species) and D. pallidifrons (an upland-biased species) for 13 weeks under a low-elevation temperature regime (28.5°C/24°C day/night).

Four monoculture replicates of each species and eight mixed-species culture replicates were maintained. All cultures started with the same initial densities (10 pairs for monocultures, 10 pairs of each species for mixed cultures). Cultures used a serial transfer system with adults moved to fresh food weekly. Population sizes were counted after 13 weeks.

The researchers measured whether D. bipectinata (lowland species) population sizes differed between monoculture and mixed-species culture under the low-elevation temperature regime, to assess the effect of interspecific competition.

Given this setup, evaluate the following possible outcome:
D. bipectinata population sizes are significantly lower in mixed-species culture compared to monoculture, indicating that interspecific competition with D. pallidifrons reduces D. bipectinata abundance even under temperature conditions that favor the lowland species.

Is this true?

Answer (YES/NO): NO